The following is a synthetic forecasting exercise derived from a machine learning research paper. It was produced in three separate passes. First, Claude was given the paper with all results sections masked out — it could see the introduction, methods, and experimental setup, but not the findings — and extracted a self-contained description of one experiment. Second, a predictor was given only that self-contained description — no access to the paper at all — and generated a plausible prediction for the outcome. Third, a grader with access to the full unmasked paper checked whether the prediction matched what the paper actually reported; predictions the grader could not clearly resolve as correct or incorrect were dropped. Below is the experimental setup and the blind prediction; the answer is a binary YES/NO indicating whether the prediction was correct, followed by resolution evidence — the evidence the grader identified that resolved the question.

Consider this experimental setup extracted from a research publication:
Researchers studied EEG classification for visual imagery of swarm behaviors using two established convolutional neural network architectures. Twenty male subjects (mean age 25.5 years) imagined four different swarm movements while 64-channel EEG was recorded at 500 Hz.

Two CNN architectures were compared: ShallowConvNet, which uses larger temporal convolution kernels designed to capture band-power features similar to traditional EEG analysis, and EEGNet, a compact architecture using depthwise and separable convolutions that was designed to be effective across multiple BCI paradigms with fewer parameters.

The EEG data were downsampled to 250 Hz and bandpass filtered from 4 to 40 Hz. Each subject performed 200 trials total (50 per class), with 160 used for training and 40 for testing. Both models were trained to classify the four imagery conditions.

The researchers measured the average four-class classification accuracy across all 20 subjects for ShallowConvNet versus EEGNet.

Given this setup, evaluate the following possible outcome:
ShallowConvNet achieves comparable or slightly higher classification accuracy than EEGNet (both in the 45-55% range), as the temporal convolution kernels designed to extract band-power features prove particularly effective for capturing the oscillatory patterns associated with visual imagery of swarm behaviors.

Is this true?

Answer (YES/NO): NO